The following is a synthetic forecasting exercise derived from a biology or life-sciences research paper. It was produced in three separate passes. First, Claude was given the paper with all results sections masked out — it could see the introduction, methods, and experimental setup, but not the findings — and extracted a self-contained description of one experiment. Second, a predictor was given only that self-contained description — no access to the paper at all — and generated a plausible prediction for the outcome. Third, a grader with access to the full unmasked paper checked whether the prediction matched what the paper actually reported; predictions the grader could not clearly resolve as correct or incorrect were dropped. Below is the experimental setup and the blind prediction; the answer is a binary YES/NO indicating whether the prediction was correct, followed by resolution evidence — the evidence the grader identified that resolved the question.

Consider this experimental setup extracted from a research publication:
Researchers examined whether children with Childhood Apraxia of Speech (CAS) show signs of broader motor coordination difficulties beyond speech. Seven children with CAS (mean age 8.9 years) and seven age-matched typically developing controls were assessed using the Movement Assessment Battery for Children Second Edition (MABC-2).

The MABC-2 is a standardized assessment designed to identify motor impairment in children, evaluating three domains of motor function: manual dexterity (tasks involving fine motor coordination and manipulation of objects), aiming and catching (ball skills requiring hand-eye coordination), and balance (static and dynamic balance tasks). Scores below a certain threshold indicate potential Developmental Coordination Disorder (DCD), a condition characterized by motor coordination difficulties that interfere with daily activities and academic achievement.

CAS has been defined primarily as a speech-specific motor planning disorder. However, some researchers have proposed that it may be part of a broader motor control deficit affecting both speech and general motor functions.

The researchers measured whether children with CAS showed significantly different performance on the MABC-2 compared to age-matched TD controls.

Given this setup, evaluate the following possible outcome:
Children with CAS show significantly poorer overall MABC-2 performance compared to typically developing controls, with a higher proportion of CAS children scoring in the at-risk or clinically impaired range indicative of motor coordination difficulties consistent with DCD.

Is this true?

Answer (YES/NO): YES